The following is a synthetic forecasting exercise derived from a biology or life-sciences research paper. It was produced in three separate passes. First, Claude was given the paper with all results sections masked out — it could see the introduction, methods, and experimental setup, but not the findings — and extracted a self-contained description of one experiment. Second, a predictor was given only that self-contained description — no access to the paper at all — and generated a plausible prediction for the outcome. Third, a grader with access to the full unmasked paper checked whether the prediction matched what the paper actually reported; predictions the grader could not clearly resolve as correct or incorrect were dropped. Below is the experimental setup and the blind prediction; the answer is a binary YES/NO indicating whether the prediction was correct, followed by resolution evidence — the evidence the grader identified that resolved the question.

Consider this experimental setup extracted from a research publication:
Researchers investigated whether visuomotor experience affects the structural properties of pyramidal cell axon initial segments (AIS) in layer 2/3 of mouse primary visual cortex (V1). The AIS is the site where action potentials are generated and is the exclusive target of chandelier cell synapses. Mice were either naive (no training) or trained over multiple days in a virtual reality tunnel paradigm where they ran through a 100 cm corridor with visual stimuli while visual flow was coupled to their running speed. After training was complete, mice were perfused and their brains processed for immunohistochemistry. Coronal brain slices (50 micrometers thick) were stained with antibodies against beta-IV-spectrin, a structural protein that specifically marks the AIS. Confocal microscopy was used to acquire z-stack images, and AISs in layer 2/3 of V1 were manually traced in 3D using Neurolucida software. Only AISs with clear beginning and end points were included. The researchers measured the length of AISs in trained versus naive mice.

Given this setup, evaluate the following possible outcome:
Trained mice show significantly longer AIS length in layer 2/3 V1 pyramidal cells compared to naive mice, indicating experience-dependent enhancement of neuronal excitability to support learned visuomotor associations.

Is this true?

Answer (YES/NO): NO